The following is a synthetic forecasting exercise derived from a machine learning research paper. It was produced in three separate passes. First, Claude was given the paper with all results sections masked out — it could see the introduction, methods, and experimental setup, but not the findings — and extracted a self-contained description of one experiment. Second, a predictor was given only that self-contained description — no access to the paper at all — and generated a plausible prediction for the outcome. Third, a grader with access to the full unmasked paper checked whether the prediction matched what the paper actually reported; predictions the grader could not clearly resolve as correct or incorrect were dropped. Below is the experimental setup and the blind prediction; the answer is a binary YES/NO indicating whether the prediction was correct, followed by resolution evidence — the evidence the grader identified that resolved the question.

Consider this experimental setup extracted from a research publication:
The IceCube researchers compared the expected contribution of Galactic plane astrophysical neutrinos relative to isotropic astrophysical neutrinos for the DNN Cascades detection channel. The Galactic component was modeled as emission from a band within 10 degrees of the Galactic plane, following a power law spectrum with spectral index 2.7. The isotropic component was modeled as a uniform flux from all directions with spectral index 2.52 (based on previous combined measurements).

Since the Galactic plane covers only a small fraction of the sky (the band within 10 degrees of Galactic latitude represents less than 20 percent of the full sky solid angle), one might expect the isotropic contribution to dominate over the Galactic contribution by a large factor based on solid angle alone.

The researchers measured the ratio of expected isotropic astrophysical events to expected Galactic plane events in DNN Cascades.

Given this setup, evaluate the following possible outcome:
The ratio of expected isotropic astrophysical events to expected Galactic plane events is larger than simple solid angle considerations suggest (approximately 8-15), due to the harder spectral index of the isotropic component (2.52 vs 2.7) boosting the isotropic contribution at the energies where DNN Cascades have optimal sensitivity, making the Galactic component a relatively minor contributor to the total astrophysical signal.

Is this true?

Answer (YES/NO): NO